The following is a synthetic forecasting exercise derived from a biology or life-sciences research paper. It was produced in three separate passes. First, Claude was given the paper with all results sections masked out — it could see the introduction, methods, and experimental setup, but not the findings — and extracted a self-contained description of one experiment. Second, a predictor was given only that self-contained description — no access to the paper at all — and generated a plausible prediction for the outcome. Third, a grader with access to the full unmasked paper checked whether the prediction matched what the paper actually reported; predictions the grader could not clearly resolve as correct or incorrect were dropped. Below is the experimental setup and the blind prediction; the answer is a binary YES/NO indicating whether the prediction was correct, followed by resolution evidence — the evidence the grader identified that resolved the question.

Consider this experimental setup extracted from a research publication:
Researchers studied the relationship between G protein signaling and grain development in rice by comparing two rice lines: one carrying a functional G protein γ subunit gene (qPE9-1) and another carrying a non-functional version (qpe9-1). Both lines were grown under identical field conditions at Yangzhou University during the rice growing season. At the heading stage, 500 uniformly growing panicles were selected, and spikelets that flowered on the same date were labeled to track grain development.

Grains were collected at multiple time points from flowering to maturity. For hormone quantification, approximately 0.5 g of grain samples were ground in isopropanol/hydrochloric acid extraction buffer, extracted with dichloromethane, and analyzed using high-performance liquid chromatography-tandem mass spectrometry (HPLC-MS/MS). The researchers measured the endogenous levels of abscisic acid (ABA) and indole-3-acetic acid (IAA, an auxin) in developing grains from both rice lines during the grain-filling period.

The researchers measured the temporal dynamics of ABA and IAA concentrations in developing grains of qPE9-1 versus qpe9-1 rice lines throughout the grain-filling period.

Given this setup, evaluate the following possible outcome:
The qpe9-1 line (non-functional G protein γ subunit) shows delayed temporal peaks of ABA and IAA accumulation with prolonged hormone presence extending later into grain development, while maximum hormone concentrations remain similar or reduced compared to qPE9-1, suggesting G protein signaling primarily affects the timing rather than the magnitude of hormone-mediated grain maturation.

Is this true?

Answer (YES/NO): NO